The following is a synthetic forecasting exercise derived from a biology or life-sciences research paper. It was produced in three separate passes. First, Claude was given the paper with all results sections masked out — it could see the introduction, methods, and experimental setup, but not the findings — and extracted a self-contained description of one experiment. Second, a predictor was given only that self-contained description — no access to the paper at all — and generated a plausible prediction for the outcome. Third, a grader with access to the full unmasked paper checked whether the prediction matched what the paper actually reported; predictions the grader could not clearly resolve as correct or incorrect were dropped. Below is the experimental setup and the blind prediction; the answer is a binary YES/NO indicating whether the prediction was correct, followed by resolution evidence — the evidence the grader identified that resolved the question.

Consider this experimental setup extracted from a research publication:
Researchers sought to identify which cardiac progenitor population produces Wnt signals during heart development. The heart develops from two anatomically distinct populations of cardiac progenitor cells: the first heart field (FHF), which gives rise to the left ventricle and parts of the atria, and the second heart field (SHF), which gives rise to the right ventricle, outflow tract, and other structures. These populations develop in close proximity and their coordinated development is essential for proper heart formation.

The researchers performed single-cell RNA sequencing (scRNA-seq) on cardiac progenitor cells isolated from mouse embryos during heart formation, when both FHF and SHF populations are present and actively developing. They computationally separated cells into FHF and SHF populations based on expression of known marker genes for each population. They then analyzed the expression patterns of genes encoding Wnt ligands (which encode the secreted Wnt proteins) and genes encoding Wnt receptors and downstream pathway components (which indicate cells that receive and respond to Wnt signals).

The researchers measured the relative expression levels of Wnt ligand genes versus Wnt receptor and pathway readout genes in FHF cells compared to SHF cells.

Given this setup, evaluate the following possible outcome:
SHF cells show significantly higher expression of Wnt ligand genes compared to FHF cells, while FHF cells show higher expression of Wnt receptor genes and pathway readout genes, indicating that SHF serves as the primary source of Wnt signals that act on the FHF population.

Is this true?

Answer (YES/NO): NO